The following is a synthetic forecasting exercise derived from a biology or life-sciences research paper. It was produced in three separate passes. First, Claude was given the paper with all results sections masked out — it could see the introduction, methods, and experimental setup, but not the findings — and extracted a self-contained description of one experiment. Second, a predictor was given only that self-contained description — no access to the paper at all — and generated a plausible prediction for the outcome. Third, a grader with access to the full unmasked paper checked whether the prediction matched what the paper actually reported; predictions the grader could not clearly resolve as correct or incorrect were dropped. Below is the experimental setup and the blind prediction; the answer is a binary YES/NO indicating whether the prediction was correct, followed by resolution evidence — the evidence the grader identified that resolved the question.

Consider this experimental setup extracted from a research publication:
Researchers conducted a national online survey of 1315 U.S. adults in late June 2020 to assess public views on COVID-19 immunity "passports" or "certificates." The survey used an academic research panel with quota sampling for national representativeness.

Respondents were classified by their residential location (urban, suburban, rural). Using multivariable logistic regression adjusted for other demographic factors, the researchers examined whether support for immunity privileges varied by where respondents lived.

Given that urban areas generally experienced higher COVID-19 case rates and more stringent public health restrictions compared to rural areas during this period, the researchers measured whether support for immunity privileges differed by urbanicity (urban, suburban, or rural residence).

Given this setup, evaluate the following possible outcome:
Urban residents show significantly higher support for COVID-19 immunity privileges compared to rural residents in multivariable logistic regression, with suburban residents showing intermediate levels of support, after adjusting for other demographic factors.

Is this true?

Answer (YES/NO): NO